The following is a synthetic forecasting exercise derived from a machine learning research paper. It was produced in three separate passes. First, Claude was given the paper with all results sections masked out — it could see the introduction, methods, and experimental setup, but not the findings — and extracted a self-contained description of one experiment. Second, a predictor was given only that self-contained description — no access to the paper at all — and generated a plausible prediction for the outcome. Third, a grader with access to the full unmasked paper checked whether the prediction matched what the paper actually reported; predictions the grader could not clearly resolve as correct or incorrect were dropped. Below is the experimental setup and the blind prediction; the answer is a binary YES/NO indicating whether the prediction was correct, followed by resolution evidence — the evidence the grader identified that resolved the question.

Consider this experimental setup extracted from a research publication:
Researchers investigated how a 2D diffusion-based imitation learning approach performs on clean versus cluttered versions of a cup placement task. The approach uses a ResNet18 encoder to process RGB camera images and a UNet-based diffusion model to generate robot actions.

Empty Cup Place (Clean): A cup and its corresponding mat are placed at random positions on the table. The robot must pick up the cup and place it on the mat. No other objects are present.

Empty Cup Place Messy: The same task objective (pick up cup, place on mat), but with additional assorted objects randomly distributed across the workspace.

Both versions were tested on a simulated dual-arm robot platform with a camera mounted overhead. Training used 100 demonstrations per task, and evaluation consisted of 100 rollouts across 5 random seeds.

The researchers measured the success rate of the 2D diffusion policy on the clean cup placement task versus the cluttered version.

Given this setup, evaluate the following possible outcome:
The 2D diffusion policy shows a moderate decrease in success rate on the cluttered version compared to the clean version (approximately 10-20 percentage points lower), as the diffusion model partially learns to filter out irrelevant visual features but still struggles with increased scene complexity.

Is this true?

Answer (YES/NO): NO